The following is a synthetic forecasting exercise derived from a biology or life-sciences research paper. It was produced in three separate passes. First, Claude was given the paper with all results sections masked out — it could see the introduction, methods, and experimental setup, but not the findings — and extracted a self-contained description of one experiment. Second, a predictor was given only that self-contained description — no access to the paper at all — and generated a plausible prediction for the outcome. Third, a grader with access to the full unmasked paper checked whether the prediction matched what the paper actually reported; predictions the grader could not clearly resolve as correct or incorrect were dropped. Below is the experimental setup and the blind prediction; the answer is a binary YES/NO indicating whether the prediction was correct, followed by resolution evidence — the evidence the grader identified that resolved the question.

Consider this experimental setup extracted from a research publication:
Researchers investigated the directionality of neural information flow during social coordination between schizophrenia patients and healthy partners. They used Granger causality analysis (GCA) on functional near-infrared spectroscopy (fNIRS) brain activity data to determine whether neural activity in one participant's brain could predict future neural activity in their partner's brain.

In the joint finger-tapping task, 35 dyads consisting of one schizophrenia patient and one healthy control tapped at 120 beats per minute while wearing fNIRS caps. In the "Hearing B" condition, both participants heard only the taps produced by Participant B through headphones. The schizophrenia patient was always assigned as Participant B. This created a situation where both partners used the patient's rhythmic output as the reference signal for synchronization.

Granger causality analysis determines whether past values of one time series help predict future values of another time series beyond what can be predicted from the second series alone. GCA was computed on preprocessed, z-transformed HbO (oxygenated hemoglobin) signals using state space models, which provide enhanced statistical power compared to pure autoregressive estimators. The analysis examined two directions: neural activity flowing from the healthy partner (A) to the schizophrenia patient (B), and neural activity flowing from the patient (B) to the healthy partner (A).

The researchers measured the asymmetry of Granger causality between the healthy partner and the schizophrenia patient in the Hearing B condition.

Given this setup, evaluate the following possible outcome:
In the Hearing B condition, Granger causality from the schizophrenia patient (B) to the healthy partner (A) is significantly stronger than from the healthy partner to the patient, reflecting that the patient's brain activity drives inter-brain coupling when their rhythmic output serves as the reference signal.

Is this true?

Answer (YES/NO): NO